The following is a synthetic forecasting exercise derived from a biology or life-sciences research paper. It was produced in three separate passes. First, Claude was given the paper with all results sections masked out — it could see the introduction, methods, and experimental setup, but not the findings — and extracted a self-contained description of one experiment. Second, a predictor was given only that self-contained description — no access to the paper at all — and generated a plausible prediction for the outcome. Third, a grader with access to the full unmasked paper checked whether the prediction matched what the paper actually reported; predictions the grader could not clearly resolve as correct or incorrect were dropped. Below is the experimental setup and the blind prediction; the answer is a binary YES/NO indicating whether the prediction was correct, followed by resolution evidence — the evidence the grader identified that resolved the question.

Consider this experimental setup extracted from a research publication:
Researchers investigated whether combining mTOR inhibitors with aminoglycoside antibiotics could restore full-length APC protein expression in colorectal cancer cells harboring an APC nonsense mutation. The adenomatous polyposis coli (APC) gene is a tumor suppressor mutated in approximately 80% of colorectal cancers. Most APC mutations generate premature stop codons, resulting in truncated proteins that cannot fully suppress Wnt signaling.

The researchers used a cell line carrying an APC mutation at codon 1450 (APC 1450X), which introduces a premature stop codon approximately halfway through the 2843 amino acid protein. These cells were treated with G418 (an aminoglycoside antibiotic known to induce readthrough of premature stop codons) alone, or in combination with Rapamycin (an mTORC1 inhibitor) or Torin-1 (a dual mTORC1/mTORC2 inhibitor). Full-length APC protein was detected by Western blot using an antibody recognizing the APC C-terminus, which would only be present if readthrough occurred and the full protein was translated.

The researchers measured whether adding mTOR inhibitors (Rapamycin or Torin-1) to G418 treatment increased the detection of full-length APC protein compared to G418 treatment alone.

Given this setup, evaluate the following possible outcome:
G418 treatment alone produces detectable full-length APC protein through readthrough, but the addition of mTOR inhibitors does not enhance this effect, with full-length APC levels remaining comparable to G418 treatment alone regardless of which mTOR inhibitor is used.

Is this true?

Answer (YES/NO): NO